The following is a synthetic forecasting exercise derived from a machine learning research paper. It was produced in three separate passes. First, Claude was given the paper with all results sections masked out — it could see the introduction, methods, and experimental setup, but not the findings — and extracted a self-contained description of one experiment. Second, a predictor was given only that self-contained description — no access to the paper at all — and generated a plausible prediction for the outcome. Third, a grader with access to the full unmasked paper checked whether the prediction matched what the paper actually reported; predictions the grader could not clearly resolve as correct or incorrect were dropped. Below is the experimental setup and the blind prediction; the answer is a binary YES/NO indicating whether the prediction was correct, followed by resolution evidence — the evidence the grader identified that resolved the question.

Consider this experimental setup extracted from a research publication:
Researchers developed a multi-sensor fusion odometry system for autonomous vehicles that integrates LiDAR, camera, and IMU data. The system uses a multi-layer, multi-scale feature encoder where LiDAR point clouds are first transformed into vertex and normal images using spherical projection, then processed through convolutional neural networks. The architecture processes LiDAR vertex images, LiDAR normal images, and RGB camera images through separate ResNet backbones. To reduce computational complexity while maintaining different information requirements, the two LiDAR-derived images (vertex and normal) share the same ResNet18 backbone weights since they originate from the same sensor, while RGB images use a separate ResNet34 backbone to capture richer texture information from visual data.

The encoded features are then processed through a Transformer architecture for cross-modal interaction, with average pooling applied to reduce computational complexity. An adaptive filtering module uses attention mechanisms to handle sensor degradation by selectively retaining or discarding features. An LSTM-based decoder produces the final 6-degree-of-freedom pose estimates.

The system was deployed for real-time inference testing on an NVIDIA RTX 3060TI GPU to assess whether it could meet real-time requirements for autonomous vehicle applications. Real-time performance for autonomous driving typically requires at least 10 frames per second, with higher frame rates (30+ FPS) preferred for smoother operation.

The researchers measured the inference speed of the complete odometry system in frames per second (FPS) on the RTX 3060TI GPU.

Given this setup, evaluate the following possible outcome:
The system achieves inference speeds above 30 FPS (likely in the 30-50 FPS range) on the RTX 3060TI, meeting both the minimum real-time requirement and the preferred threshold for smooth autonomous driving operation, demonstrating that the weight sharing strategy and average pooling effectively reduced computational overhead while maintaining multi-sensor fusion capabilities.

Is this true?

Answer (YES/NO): YES